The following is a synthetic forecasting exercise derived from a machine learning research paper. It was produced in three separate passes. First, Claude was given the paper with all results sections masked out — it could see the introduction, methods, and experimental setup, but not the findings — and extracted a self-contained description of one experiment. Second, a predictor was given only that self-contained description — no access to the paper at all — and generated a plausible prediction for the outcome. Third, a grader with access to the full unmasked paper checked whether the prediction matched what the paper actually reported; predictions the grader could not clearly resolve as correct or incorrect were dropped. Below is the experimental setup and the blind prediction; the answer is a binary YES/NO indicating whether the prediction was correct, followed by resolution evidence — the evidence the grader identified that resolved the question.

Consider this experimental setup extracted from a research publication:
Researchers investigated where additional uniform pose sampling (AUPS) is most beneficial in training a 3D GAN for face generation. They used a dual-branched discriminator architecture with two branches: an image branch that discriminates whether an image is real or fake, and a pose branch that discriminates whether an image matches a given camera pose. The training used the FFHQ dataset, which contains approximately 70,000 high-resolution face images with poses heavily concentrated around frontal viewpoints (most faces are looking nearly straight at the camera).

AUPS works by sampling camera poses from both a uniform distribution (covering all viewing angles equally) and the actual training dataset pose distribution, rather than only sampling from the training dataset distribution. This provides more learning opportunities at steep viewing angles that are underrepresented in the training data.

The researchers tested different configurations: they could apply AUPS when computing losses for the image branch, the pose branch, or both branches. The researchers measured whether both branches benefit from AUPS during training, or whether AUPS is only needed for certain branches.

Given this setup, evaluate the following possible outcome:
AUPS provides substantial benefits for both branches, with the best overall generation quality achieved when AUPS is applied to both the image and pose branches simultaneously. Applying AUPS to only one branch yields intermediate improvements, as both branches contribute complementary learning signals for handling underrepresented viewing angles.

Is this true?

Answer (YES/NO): NO